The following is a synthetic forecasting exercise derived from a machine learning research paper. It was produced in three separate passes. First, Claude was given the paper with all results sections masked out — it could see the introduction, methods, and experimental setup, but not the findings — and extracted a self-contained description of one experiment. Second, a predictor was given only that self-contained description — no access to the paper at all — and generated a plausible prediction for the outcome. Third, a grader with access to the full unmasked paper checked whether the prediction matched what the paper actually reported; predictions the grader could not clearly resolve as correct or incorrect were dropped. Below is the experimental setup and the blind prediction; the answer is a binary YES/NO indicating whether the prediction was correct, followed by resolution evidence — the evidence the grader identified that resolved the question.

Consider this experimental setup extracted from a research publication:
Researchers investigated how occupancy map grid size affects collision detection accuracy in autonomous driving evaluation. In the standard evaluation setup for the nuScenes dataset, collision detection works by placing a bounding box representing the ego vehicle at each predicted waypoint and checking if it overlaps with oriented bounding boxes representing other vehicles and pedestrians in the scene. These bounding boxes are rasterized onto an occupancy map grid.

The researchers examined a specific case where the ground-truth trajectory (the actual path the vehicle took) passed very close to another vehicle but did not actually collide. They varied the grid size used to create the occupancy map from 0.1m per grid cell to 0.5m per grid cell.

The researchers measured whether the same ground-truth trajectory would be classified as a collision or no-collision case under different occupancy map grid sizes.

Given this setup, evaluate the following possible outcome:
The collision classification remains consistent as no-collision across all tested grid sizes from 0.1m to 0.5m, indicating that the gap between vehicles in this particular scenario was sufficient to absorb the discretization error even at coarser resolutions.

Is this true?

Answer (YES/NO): NO